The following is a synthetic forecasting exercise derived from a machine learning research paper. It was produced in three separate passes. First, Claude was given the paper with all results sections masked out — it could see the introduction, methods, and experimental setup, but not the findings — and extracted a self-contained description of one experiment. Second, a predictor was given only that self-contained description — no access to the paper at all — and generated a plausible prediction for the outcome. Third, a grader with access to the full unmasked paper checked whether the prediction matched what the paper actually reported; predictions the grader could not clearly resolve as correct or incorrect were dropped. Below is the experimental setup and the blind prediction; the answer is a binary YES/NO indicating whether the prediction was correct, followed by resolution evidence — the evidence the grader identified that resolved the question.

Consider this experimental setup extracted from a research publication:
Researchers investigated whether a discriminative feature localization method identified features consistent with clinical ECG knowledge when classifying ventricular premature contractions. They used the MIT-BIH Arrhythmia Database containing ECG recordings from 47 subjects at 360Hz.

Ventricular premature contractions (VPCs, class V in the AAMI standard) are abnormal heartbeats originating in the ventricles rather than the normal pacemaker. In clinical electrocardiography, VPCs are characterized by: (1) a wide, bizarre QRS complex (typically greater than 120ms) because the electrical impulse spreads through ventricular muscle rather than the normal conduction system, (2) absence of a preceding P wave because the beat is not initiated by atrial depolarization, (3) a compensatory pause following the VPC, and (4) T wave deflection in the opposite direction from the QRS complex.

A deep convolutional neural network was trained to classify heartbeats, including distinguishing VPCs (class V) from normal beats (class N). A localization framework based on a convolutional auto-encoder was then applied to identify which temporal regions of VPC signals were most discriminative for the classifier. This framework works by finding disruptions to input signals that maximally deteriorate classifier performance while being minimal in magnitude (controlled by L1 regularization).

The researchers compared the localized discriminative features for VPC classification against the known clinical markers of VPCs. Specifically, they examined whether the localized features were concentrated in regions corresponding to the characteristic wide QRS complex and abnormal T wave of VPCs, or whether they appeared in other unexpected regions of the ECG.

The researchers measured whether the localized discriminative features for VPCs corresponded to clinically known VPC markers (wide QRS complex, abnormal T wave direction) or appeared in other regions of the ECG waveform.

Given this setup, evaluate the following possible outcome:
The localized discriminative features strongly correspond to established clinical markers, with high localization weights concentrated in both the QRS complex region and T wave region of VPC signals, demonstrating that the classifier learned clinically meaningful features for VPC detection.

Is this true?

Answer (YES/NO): NO